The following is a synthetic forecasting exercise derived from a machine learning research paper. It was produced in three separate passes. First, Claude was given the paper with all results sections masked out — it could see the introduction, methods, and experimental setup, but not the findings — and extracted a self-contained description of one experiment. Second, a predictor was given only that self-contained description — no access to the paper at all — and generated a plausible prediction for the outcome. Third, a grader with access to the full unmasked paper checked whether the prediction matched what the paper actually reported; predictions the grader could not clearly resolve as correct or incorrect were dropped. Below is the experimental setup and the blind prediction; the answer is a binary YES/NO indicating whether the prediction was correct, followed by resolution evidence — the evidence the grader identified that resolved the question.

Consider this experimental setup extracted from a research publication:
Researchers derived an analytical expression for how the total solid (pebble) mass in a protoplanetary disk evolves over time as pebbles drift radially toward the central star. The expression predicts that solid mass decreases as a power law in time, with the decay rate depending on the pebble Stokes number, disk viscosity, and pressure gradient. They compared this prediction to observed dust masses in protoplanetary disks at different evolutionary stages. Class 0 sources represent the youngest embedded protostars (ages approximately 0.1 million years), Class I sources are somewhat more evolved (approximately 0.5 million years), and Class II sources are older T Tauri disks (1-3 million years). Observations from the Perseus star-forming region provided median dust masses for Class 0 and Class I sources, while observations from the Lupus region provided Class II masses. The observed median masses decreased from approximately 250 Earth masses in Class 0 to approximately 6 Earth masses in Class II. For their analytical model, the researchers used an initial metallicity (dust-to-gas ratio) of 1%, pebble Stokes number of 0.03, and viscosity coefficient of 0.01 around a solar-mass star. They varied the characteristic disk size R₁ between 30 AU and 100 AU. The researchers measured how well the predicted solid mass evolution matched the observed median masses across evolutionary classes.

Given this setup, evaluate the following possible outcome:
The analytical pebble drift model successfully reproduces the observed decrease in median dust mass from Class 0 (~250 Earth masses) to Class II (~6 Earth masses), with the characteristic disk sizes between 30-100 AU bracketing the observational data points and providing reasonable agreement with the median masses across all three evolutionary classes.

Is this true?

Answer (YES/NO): NO